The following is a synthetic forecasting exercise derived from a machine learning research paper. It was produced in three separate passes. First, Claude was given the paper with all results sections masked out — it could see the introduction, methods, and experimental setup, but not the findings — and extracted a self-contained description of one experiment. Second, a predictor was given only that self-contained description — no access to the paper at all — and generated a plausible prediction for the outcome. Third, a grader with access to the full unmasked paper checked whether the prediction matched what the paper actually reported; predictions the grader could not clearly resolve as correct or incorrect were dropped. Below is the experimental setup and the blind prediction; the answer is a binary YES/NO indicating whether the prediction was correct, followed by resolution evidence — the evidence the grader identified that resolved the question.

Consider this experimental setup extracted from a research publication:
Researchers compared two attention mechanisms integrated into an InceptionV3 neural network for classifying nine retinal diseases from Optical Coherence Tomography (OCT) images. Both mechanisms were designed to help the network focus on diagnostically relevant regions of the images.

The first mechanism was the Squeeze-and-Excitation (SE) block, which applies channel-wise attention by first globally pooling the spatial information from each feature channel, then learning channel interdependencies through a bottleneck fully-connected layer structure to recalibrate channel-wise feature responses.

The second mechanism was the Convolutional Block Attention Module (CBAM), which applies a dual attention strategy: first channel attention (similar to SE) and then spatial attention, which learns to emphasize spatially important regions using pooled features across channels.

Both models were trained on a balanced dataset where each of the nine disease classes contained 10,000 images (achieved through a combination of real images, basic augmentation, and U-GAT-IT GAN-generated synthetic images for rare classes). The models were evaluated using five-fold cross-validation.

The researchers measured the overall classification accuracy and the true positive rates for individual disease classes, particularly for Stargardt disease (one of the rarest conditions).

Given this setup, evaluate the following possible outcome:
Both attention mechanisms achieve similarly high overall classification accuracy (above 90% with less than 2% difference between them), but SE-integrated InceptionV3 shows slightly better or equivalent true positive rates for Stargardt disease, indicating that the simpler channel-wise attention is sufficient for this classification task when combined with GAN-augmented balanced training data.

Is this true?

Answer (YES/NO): NO